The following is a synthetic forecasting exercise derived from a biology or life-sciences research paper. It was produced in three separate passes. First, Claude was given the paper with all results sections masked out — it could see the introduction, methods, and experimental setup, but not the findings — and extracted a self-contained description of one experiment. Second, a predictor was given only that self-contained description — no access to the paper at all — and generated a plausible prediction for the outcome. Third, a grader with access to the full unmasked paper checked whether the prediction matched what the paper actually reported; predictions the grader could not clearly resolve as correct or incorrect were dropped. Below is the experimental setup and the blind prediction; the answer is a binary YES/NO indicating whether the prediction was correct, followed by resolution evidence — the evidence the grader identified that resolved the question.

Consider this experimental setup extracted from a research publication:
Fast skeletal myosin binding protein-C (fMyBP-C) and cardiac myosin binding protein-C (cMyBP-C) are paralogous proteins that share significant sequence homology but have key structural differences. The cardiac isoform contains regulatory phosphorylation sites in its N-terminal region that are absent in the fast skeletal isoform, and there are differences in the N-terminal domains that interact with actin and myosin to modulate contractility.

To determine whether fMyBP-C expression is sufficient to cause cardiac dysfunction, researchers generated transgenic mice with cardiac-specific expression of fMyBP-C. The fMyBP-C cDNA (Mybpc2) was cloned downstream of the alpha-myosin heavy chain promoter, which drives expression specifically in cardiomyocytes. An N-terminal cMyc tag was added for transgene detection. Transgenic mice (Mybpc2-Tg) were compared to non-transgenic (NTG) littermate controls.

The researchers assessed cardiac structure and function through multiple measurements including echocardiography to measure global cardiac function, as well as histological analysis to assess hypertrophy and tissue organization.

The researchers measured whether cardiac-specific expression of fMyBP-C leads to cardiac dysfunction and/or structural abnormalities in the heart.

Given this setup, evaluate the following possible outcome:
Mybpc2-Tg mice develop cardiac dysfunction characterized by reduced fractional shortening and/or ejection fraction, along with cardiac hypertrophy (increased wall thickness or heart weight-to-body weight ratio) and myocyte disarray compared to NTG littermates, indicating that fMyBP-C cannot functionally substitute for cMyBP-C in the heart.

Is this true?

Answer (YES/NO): NO